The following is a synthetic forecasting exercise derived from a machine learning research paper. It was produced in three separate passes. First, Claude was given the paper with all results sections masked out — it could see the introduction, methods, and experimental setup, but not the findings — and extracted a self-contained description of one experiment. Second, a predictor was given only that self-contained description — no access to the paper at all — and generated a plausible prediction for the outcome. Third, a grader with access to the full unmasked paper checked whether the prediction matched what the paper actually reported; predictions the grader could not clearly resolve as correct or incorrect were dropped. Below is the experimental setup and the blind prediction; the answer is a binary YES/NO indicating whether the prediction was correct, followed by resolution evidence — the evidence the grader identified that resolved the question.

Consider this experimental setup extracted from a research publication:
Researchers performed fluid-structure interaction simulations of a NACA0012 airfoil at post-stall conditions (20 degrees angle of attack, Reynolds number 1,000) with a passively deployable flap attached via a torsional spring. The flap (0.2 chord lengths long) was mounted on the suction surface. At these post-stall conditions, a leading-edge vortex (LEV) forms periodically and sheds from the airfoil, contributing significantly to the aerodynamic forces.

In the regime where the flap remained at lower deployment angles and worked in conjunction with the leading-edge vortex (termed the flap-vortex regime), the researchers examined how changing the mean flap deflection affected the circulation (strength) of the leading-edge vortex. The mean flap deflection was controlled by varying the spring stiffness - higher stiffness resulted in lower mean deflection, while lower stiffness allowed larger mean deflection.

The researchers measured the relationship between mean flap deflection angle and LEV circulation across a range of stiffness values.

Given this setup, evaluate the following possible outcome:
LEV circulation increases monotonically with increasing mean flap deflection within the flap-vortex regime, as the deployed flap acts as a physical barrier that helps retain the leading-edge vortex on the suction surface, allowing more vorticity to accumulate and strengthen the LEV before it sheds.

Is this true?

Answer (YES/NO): NO